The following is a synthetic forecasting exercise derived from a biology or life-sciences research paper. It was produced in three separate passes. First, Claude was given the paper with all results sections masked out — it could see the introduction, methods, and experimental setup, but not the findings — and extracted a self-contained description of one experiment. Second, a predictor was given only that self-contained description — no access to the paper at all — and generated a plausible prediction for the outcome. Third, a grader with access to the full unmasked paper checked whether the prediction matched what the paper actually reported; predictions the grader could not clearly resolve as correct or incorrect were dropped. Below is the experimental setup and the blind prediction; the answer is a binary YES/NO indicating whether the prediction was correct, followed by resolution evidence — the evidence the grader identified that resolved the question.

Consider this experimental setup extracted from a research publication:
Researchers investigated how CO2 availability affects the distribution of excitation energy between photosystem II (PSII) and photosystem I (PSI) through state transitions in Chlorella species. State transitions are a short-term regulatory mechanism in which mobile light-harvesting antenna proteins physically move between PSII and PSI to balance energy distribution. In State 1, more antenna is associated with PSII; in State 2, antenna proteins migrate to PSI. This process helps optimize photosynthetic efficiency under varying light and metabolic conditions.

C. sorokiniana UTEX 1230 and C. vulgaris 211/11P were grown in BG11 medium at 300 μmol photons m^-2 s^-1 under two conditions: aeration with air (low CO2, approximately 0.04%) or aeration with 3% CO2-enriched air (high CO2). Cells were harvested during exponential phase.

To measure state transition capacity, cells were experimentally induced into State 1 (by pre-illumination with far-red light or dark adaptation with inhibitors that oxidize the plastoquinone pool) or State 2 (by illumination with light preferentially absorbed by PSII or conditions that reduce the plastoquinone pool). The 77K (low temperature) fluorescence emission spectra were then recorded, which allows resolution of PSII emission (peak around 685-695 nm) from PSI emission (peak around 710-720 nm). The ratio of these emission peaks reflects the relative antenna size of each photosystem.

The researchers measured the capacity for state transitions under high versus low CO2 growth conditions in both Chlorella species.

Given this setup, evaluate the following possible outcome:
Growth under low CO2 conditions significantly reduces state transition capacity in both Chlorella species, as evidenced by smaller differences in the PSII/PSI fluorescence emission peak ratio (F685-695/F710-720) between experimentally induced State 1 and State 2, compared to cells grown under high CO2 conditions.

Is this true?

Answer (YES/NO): NO